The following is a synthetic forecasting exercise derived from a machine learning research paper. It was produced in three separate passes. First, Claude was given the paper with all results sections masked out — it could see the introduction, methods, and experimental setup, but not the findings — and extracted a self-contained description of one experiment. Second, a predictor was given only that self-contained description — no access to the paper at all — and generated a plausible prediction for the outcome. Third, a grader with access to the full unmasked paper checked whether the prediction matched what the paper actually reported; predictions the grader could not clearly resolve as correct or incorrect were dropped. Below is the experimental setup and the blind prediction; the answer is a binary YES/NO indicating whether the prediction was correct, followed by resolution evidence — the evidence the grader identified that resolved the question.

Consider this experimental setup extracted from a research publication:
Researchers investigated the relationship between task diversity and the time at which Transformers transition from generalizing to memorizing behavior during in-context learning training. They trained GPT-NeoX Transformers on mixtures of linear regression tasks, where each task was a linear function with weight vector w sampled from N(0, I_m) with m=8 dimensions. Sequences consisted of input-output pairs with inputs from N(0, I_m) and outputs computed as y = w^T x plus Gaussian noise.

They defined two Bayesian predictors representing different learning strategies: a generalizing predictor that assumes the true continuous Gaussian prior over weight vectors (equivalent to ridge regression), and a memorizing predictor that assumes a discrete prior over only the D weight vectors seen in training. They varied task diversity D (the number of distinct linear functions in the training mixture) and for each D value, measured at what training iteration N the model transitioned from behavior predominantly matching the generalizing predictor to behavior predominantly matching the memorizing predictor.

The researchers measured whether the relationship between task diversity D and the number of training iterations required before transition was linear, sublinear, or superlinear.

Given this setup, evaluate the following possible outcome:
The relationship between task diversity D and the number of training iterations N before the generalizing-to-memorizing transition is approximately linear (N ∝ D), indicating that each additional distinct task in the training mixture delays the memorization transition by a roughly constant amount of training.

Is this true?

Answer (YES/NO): NO